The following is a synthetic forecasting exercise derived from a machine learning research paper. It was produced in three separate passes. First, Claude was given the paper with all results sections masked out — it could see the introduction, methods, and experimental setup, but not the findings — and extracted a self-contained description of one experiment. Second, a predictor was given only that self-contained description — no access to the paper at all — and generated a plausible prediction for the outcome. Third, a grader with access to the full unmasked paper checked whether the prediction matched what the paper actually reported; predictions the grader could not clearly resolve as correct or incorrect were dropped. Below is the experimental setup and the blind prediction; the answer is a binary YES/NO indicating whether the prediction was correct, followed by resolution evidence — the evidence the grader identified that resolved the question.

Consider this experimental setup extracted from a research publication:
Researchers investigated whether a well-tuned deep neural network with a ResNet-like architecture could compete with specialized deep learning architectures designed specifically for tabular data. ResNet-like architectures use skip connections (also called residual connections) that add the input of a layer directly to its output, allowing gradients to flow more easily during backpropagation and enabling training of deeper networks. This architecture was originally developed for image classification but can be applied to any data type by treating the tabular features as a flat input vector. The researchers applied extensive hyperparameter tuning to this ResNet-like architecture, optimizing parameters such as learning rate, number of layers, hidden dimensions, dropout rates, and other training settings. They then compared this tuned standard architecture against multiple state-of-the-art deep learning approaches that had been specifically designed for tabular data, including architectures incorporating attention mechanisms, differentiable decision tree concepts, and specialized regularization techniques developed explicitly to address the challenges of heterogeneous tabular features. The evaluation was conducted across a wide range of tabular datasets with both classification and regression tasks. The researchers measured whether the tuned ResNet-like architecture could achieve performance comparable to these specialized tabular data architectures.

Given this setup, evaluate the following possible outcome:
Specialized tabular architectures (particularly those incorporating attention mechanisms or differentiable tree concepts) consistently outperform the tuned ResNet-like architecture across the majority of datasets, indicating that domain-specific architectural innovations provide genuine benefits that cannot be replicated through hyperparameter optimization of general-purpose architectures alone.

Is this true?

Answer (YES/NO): NO